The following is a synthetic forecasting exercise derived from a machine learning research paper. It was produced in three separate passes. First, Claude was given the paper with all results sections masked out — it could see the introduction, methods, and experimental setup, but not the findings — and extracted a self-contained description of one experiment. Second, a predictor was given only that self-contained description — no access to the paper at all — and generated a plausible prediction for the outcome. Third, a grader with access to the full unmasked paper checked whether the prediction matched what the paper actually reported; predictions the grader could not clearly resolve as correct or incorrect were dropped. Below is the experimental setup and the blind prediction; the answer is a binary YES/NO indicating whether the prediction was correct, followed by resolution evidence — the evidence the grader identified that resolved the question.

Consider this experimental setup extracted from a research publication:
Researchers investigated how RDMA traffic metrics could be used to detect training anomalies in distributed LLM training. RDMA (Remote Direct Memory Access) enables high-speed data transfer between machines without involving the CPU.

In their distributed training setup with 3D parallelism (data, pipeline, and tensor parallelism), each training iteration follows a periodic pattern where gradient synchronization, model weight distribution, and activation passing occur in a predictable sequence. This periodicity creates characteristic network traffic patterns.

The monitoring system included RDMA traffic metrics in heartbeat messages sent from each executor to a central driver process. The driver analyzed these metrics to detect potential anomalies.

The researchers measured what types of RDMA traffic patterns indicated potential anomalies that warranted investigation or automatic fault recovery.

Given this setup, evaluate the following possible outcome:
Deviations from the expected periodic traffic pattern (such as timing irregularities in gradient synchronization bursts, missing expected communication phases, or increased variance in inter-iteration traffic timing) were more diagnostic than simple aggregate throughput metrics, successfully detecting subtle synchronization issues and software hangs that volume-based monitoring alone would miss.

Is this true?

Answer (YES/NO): NO